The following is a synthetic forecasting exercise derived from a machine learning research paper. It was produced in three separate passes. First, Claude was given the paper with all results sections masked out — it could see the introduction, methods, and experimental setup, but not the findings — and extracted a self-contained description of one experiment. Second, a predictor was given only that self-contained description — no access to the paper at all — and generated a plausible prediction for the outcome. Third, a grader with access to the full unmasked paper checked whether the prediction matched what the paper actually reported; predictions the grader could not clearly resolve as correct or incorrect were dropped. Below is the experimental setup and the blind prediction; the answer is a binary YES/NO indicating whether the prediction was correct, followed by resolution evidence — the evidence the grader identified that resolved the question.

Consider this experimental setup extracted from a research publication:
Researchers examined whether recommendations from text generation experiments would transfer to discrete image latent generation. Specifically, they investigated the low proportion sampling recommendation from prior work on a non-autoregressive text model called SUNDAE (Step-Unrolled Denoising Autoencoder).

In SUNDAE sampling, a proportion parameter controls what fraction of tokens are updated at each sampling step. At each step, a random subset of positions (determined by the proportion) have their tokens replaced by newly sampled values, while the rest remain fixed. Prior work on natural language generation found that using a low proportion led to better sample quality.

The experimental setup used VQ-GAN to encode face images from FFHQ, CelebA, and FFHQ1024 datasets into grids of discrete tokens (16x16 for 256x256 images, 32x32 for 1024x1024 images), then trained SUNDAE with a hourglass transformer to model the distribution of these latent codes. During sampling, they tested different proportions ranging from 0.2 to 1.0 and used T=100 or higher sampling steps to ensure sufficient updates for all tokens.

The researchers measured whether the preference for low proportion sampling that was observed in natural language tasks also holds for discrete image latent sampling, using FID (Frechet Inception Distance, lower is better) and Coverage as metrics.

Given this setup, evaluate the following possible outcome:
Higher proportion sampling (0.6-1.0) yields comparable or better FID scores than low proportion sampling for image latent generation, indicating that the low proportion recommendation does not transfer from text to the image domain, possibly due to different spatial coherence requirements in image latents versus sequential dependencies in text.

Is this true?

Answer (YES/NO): NO